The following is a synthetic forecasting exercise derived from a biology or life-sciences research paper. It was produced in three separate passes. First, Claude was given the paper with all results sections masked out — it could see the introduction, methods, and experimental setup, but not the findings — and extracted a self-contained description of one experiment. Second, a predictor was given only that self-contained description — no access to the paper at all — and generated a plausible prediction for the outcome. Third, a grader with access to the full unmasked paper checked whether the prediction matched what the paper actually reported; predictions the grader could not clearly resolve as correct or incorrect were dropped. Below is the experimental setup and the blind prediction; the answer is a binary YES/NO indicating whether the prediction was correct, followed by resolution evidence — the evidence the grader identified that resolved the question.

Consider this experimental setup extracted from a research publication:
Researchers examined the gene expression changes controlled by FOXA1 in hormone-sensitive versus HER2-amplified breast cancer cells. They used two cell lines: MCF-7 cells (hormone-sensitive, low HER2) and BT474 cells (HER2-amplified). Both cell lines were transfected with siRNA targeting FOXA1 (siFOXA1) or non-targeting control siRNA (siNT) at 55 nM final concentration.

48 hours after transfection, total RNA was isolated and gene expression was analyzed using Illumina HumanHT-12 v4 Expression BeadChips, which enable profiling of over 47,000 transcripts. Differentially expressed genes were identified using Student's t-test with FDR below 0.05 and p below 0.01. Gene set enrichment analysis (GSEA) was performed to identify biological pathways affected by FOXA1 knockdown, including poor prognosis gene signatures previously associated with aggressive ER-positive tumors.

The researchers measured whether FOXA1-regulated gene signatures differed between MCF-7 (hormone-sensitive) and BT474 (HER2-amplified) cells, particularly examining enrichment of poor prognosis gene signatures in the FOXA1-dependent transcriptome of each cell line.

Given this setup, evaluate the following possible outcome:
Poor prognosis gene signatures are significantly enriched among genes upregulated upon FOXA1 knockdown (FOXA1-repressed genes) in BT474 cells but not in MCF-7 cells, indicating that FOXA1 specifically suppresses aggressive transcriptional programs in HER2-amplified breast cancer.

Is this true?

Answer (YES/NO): NO